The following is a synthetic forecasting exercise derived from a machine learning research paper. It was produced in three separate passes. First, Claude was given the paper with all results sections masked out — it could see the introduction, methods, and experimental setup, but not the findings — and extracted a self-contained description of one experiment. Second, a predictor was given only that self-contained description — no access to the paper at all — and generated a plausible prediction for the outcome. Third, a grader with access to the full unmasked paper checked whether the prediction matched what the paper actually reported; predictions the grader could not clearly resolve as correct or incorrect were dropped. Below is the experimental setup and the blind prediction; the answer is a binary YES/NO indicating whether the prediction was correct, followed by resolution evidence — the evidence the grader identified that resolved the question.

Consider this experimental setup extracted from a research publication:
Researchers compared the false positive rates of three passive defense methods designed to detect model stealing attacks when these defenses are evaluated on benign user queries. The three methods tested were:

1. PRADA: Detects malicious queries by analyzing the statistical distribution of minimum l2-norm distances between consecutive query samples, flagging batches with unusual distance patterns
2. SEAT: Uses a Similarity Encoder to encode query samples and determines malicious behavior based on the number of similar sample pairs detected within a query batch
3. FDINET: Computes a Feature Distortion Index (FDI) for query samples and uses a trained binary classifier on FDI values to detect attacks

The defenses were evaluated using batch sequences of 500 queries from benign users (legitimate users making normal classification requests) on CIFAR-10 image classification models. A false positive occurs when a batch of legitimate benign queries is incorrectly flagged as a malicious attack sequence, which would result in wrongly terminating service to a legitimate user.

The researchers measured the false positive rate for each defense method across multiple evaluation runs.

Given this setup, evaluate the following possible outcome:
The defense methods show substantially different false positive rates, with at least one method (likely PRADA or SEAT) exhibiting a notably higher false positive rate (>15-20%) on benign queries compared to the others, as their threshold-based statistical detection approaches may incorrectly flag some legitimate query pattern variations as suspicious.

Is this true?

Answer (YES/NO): YES